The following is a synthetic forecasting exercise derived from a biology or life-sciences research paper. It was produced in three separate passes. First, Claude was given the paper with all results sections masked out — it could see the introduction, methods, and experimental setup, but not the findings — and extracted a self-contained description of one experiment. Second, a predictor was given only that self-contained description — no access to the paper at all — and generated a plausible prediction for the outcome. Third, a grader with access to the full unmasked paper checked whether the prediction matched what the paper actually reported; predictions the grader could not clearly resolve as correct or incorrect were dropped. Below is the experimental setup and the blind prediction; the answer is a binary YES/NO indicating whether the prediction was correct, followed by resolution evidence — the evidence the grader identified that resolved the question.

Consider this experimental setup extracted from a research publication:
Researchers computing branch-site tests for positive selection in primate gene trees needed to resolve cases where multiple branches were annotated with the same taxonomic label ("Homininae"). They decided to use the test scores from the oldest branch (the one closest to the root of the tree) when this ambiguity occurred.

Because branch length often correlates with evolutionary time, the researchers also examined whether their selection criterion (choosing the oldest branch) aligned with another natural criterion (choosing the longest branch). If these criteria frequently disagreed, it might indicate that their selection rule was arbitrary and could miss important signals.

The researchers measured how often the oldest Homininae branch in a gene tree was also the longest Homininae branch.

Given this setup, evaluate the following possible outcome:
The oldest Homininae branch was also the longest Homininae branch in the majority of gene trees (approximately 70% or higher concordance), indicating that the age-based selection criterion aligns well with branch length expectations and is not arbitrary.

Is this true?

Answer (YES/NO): YES